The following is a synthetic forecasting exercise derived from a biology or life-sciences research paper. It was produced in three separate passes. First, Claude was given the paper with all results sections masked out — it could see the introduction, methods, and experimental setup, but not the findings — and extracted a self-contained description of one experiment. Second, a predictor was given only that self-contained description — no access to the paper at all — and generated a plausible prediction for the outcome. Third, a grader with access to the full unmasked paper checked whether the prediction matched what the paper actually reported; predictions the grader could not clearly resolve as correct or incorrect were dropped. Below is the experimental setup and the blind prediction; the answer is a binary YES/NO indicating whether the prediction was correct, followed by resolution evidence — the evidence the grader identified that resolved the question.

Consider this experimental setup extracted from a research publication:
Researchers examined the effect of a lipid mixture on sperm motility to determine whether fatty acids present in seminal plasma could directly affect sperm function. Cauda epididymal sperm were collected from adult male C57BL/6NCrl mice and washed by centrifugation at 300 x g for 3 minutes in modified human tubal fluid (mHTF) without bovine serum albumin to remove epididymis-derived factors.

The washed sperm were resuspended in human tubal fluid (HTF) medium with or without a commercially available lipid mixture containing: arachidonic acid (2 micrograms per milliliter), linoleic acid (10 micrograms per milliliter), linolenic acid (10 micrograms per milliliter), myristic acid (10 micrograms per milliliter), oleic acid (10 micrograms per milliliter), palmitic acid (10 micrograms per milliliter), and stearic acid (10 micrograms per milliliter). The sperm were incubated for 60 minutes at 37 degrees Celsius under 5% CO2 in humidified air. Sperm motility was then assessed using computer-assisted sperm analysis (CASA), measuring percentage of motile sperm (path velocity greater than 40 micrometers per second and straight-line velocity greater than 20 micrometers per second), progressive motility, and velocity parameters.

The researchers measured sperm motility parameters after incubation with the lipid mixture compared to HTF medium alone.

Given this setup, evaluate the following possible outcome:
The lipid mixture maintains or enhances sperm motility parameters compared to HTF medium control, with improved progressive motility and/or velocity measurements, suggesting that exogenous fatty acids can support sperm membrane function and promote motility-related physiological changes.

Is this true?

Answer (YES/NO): YES